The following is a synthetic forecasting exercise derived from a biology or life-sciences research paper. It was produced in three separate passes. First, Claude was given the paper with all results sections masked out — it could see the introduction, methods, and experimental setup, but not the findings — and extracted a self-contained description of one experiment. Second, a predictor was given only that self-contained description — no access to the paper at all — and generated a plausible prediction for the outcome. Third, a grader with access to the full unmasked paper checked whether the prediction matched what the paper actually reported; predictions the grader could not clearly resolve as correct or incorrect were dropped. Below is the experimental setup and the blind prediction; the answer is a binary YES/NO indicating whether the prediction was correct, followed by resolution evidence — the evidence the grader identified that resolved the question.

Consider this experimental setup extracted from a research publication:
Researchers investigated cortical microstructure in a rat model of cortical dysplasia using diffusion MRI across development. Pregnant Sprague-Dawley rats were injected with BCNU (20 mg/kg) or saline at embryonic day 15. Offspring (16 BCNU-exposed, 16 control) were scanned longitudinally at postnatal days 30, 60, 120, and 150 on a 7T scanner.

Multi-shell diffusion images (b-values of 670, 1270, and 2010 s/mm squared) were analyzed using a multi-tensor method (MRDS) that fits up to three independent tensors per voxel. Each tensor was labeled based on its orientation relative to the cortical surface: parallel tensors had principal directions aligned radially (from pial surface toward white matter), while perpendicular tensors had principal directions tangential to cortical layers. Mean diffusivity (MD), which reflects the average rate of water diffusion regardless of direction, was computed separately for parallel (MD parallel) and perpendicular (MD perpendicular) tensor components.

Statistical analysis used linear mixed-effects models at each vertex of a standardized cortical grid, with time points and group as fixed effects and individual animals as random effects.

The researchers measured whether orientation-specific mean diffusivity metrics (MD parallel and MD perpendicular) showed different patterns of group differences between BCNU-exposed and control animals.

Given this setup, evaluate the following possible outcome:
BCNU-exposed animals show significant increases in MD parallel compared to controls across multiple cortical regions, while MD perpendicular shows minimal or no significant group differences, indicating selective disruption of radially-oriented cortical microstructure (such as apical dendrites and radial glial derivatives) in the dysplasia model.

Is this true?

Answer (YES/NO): NO